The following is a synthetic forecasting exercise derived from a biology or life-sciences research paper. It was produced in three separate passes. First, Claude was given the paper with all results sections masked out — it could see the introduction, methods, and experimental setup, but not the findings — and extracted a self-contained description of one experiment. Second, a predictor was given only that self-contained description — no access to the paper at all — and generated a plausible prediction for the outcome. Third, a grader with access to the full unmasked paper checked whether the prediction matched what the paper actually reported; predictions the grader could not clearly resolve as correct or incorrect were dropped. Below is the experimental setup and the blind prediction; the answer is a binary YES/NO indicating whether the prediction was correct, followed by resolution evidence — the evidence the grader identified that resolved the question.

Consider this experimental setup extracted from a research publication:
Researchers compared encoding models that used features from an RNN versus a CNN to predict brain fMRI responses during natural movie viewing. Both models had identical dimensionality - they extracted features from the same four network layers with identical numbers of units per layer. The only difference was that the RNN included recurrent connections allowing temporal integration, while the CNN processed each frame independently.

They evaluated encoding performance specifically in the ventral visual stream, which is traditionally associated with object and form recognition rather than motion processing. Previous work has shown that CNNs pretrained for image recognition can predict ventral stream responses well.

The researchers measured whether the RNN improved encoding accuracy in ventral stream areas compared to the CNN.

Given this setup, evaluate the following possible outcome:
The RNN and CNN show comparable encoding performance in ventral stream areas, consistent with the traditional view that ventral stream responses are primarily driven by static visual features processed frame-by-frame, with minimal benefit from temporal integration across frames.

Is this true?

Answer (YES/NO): NO